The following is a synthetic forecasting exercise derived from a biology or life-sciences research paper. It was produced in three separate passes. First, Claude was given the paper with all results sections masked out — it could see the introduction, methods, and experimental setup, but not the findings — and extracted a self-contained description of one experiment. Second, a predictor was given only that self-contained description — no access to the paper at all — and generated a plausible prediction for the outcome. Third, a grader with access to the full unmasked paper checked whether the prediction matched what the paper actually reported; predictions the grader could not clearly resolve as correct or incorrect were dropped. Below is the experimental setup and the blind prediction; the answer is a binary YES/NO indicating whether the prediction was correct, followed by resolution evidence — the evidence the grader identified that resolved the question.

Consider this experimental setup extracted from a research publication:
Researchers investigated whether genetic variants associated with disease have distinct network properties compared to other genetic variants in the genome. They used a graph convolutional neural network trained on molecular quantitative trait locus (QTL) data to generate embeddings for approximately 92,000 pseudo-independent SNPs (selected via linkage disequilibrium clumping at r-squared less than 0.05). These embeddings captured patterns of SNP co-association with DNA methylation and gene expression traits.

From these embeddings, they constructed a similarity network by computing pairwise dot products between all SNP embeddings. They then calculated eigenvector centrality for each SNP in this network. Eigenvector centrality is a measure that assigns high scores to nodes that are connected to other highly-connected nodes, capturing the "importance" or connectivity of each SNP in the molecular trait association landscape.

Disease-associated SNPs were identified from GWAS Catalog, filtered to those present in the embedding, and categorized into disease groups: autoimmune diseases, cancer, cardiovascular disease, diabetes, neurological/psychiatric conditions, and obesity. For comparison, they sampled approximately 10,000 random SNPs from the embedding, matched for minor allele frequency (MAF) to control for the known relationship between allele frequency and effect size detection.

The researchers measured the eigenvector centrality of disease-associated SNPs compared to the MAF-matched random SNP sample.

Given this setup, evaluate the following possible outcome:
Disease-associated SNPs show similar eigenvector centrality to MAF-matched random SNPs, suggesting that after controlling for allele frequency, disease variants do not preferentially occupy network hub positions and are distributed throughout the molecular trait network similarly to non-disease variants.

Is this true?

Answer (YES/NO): NO